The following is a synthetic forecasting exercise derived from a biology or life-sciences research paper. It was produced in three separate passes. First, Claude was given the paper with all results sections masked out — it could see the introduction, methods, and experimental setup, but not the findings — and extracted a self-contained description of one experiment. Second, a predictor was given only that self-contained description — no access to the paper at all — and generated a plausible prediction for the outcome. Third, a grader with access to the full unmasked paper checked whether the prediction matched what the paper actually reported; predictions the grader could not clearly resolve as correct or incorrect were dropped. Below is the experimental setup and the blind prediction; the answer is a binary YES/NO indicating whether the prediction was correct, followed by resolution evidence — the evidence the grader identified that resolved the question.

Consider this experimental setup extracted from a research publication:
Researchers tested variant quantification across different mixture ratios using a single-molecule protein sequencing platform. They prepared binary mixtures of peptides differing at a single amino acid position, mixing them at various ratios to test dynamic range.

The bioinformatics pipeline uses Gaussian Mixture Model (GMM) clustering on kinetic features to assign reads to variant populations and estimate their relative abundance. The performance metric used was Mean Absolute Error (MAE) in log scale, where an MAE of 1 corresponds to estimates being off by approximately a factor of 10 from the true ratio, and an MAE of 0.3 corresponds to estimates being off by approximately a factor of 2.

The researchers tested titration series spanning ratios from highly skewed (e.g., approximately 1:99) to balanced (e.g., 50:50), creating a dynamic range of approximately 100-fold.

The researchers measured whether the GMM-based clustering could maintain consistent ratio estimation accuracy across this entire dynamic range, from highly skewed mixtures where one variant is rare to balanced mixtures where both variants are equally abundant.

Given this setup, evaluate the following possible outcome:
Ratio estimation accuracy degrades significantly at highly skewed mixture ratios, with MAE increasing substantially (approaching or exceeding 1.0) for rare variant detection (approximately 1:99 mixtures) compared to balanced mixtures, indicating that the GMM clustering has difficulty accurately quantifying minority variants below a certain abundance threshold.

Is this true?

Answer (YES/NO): YES